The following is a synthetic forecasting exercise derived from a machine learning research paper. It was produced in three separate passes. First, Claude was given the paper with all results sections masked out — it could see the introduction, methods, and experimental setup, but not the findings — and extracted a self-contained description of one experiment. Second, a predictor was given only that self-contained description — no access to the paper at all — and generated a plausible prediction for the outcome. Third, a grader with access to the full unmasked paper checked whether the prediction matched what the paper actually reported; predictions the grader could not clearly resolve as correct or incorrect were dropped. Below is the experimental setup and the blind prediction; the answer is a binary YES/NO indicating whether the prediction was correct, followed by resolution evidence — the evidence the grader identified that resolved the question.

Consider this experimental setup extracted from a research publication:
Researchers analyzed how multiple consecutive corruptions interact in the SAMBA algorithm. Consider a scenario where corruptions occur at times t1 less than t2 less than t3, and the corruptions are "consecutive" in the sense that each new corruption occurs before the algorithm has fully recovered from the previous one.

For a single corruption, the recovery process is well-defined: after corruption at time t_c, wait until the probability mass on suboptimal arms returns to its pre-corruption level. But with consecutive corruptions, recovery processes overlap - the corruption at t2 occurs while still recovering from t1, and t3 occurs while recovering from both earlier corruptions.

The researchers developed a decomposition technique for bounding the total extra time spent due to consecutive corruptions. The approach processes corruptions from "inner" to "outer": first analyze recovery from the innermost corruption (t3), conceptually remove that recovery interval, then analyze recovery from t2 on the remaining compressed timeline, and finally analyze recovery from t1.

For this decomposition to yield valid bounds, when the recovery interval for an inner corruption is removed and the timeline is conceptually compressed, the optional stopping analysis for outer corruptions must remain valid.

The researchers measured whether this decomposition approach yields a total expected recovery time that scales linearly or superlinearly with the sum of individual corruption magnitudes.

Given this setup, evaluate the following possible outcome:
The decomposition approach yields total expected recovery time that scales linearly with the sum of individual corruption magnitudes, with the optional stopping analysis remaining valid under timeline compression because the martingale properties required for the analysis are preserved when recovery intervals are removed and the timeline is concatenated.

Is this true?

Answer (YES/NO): YES